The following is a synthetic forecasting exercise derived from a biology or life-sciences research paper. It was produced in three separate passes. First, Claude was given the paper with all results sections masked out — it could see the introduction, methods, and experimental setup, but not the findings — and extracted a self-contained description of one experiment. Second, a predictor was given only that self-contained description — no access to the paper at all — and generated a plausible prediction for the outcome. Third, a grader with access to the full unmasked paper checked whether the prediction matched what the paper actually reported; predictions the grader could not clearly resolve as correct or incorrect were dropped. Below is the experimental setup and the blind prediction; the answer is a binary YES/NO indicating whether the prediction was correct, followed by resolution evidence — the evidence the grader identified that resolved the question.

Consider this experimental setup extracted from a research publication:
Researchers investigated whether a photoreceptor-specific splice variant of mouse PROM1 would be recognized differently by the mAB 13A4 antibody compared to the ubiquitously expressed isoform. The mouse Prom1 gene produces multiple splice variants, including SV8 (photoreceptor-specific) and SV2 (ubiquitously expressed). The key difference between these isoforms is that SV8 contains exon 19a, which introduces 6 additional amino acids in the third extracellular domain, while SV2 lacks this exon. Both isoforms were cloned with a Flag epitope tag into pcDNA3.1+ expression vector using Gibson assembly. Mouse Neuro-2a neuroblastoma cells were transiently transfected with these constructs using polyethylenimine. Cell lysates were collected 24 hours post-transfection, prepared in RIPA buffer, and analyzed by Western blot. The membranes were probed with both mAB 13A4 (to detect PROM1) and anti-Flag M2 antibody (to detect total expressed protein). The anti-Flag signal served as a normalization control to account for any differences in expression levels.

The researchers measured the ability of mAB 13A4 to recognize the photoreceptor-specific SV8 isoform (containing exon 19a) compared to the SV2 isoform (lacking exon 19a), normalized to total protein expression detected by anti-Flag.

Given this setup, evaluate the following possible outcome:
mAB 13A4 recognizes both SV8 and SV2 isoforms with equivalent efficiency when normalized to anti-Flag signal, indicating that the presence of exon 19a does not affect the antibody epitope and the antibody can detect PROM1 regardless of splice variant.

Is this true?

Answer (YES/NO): NO